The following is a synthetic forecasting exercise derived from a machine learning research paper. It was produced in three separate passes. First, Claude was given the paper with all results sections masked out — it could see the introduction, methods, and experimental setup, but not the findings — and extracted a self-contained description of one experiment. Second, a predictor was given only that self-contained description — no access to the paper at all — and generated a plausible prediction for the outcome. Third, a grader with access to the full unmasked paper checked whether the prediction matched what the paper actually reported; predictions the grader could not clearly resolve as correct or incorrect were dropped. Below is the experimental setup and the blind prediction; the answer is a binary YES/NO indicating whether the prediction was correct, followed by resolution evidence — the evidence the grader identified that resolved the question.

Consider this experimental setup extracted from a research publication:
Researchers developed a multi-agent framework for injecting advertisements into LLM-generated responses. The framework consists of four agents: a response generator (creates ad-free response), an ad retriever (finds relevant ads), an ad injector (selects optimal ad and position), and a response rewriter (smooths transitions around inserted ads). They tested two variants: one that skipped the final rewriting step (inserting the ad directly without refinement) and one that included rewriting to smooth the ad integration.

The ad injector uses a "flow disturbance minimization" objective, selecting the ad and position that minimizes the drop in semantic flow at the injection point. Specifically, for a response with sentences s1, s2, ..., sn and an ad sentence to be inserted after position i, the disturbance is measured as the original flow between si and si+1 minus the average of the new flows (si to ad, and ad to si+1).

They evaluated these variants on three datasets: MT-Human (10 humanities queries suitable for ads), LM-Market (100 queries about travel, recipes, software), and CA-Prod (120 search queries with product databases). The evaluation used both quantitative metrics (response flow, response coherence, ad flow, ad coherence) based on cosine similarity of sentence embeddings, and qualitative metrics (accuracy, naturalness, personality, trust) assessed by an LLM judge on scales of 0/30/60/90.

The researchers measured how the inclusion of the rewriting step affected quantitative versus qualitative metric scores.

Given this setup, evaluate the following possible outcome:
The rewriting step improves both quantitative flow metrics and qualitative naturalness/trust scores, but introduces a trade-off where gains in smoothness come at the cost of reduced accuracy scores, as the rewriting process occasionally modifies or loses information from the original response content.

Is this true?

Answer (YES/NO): NO